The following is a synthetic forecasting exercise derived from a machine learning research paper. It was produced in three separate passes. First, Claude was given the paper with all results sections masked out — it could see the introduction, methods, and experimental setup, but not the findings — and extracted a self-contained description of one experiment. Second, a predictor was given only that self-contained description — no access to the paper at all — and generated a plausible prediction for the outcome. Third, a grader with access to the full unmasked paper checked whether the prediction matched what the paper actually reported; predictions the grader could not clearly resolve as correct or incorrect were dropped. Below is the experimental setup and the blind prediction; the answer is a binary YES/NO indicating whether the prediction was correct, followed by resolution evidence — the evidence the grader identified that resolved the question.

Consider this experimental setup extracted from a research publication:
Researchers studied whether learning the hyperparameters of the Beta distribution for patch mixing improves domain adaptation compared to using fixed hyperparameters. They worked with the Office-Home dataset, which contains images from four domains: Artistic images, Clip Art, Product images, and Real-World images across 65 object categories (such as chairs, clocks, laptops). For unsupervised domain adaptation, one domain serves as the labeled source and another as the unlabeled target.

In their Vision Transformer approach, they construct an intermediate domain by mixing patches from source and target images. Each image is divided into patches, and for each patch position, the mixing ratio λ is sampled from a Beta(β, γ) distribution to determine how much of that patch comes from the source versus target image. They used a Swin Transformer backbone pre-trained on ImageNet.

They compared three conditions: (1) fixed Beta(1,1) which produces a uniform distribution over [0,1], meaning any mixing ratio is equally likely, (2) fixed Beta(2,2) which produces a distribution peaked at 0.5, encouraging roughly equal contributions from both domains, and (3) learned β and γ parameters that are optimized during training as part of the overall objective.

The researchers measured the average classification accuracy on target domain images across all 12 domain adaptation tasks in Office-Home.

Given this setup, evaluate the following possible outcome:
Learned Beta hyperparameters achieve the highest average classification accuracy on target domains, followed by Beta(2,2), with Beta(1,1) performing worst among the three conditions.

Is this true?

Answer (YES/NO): YES